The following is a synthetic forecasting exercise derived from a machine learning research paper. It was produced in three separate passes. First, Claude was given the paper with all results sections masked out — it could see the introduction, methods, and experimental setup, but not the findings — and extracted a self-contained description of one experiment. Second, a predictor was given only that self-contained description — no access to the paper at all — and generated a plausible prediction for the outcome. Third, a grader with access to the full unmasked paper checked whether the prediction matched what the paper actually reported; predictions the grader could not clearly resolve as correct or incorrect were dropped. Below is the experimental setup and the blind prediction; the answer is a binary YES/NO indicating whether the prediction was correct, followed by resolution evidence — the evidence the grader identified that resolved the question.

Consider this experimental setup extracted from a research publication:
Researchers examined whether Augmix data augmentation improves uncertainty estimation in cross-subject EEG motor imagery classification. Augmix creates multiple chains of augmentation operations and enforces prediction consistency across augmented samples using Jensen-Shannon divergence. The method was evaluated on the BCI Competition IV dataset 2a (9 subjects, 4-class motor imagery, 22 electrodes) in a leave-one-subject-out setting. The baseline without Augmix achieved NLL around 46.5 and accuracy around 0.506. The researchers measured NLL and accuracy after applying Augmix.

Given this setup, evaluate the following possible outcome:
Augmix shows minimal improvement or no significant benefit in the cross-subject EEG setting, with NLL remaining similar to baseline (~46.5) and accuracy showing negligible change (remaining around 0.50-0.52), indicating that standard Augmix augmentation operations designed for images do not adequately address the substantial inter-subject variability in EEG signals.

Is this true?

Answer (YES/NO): NO